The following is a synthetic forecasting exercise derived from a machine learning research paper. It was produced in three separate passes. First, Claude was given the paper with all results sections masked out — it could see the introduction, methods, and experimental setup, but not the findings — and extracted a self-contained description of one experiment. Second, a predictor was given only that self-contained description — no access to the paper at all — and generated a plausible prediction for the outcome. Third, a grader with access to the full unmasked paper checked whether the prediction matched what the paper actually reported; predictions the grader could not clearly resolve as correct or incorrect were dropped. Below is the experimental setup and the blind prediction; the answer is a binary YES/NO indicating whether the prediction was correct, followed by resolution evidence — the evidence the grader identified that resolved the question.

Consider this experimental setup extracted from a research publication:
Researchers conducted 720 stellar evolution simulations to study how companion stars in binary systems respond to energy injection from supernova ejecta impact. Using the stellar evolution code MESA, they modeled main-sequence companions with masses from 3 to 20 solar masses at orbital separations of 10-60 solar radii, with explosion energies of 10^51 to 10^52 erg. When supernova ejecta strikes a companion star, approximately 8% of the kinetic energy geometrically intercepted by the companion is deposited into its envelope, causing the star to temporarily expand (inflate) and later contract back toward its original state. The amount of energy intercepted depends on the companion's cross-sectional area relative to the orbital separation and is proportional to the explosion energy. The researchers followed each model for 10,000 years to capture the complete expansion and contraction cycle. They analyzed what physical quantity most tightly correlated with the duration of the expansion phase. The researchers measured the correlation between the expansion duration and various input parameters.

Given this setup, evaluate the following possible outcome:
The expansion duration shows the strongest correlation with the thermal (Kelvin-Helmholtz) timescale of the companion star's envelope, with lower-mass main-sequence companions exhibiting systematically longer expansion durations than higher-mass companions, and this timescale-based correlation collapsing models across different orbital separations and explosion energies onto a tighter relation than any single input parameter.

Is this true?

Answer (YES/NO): NO